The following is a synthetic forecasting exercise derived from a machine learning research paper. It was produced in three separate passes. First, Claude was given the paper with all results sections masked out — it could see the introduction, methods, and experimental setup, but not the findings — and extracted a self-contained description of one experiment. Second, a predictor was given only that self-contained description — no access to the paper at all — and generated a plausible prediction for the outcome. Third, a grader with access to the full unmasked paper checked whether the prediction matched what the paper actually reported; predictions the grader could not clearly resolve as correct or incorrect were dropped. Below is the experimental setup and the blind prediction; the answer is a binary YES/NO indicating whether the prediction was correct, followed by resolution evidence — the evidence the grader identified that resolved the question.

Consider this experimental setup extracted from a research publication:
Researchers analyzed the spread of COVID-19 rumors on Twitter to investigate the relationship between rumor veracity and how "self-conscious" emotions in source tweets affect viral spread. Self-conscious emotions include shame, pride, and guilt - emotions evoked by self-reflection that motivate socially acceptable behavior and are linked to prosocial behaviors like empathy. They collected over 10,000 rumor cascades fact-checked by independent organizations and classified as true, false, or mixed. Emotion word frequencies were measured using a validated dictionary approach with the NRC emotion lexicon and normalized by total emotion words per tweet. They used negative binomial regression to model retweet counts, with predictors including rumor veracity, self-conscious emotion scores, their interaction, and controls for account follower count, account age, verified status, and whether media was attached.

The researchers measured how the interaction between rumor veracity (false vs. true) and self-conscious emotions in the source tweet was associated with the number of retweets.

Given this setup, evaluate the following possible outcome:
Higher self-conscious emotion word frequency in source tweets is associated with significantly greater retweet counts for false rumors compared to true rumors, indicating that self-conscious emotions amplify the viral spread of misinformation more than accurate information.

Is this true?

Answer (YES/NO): NO